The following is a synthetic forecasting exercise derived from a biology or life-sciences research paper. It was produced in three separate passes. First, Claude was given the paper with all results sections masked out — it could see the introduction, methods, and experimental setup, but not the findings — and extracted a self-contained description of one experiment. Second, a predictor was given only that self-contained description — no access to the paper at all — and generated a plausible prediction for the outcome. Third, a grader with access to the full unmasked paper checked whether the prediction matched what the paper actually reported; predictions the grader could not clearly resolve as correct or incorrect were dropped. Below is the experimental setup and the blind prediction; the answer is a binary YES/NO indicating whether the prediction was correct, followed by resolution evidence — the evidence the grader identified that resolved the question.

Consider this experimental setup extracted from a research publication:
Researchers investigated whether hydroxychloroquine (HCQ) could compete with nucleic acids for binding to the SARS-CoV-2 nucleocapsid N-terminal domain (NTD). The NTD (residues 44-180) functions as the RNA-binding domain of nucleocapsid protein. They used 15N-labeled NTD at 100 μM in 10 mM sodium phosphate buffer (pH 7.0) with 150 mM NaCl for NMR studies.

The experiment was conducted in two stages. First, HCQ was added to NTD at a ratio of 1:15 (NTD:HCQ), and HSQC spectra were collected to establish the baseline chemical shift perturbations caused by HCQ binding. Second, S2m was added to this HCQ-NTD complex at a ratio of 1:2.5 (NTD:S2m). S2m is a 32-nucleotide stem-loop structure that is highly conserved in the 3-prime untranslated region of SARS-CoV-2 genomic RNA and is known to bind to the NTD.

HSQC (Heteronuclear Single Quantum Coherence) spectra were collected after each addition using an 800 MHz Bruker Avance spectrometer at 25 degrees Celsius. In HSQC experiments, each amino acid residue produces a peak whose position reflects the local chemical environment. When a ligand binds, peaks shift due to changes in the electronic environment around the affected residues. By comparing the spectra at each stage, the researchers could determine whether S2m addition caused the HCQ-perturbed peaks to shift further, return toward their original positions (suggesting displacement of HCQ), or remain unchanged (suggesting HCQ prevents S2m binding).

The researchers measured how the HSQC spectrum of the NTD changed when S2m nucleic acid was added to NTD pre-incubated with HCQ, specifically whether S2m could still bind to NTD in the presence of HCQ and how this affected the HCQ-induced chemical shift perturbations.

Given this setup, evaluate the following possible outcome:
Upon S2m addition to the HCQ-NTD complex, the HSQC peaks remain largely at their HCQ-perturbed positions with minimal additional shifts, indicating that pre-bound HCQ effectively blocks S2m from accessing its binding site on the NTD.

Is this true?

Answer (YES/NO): YES